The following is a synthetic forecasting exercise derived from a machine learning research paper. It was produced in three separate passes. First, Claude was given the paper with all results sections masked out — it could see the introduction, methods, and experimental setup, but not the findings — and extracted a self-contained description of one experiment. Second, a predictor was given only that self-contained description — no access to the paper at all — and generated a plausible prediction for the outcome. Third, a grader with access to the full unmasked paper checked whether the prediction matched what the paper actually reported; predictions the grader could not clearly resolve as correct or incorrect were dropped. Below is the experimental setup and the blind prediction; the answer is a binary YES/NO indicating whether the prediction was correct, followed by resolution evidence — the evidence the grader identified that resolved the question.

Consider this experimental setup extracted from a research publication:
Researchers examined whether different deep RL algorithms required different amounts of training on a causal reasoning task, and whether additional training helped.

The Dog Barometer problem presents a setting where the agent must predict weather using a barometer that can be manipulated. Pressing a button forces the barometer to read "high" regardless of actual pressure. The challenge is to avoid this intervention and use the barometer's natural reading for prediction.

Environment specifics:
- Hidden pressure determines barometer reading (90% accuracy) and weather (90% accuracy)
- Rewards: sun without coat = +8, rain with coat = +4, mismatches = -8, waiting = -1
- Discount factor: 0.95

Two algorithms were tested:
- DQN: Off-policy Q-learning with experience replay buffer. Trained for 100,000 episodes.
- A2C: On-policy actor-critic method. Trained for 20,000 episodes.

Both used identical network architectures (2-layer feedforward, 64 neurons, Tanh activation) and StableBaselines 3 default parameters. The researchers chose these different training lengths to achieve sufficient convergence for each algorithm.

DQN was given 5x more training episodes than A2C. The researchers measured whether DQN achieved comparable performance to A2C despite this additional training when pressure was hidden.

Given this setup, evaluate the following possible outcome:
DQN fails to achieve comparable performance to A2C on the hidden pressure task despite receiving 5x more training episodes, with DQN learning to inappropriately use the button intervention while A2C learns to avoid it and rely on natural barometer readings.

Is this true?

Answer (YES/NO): YES